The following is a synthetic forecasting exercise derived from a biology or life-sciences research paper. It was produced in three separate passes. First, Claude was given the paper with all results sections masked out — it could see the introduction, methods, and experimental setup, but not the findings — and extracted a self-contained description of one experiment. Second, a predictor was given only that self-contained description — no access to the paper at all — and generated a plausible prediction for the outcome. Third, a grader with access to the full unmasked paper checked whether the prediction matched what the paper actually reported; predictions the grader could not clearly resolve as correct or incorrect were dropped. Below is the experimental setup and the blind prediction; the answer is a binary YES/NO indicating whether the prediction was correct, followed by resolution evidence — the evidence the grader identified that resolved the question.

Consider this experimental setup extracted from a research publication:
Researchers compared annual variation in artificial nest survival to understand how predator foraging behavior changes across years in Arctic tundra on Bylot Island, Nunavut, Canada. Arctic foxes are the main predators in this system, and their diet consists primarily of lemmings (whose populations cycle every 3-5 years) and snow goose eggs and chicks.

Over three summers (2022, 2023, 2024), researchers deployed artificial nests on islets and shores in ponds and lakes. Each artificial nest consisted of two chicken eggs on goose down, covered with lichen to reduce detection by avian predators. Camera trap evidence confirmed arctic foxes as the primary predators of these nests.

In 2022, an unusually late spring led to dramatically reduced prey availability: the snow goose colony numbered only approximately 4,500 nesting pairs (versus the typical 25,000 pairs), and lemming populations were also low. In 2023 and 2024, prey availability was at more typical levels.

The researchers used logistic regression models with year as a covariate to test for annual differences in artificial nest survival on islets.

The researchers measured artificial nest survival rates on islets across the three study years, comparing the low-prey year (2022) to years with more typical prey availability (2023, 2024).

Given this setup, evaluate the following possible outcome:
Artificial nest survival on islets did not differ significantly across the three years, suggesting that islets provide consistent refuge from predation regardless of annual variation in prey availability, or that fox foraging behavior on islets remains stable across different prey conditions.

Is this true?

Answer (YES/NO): NO